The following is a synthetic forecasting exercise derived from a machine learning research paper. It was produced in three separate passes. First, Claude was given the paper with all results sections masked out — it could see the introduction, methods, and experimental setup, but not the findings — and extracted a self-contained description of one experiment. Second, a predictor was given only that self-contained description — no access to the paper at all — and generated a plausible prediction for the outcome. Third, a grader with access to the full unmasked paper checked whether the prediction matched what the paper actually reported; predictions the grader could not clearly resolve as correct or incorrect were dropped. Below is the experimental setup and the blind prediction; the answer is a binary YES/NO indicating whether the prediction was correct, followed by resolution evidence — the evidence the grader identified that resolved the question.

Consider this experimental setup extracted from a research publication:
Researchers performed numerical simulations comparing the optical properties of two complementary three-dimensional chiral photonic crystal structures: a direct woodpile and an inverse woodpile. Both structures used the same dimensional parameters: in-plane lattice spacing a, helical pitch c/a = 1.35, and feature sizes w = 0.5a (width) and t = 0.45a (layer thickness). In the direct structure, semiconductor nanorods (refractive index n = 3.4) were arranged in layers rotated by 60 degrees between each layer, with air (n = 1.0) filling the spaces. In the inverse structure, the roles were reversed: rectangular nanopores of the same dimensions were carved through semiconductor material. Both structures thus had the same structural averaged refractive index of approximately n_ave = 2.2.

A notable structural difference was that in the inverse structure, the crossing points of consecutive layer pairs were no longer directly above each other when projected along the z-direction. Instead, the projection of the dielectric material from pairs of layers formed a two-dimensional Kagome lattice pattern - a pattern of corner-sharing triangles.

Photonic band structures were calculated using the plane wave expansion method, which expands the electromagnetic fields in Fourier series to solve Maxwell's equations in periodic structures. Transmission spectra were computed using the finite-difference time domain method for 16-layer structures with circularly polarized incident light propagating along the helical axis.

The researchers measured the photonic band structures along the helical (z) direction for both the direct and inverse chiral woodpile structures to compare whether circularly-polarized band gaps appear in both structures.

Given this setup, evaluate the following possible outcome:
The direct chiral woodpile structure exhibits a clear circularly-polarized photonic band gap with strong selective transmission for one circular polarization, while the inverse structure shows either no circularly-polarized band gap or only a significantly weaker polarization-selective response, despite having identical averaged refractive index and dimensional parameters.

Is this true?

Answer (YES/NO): NO